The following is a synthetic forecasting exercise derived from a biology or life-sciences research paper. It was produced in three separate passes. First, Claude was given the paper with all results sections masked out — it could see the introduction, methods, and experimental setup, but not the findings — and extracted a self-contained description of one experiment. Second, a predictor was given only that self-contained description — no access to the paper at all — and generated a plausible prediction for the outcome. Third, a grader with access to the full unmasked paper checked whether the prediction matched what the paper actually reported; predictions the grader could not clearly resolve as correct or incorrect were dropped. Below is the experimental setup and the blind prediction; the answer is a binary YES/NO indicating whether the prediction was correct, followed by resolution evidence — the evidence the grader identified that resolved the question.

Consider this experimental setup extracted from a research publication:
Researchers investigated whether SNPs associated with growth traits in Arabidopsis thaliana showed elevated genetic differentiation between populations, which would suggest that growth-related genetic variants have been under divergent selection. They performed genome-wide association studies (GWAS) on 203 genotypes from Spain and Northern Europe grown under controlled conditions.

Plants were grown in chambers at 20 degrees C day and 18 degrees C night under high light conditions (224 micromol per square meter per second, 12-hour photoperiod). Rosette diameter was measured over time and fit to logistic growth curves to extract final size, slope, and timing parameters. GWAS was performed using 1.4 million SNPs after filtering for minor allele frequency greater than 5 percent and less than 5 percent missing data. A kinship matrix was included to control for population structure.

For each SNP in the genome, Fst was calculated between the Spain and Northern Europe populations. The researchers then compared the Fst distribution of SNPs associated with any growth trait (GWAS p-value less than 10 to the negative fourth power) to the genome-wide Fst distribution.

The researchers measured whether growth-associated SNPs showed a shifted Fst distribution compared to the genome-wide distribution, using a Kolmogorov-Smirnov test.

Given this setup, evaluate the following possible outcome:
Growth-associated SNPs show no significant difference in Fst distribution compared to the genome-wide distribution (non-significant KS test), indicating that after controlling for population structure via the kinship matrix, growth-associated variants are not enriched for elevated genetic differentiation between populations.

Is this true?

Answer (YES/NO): NO